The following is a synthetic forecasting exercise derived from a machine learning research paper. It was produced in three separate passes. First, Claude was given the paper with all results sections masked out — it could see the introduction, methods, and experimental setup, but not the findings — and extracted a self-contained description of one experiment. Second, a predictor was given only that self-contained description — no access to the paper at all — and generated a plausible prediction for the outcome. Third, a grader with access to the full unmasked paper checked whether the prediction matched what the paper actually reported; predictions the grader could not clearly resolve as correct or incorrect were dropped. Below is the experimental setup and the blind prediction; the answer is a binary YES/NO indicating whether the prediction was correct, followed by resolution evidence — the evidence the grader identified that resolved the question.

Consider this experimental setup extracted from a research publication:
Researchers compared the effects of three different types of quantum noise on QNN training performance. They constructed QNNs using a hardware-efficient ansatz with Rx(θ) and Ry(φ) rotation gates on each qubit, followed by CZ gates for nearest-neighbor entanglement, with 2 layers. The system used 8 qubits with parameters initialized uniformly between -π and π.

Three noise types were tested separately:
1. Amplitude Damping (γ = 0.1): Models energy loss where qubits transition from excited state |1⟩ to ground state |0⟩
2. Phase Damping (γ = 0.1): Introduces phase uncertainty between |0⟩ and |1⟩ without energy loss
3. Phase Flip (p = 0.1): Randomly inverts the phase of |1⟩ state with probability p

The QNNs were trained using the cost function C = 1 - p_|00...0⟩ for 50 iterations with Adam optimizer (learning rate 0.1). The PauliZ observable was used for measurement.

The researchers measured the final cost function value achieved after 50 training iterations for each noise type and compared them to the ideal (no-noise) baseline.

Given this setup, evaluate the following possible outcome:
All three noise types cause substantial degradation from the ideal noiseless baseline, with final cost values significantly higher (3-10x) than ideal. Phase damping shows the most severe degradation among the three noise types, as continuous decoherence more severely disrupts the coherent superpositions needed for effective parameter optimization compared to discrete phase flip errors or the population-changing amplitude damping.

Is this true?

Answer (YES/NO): NO